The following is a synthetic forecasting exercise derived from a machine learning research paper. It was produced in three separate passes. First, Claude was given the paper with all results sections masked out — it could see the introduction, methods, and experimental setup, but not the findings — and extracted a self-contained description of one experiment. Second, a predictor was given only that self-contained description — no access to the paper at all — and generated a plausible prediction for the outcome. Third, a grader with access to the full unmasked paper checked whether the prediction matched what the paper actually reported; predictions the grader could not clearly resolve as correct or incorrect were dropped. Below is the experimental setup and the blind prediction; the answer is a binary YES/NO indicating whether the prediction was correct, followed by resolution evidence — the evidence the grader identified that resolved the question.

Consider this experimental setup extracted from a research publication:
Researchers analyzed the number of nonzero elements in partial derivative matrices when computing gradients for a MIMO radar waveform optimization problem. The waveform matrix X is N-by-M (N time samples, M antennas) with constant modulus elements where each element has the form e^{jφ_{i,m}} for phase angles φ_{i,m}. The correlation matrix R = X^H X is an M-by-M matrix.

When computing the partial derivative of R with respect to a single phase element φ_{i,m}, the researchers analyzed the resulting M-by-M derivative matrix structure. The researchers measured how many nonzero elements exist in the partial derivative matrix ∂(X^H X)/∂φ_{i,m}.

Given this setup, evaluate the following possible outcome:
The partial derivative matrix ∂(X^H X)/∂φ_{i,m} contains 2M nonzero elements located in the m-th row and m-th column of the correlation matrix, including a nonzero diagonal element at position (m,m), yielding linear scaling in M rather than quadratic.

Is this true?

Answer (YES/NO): NO